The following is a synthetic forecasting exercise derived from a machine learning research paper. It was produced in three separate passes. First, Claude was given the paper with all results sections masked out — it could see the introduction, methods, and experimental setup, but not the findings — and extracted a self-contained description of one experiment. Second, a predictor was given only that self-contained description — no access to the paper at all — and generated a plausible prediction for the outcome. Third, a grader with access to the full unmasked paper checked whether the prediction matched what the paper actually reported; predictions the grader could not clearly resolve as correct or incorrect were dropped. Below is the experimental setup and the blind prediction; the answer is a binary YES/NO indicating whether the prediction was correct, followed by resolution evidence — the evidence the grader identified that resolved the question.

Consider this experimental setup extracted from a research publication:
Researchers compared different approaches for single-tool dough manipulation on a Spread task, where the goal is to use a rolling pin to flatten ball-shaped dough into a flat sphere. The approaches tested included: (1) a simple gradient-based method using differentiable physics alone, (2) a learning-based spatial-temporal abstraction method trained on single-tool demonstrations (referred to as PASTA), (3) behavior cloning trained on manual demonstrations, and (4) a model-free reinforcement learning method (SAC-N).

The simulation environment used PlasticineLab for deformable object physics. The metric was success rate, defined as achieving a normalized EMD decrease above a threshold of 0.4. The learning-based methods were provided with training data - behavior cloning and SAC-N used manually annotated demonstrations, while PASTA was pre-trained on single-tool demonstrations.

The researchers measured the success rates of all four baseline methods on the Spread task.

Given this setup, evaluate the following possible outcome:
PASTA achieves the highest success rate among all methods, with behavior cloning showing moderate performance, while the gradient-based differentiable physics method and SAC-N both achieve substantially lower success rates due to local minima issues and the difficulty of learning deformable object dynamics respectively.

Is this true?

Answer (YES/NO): NO